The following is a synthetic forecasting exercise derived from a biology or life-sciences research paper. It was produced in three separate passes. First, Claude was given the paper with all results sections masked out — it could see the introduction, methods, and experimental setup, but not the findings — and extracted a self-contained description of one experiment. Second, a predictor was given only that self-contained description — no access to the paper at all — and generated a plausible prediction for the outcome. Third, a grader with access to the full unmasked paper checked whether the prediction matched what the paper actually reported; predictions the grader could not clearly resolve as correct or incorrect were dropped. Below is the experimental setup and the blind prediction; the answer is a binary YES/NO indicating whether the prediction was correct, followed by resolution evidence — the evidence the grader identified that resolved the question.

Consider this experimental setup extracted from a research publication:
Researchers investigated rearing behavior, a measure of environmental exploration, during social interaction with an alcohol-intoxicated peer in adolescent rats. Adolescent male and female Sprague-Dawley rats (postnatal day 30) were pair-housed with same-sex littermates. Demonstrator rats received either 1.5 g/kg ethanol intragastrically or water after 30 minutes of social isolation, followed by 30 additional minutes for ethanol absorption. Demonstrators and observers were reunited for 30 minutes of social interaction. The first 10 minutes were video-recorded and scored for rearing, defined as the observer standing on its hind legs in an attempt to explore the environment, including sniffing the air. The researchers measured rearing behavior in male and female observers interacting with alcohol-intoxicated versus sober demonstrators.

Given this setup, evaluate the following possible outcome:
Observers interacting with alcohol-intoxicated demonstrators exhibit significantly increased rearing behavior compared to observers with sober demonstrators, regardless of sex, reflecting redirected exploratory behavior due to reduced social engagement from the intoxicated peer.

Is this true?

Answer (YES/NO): YES